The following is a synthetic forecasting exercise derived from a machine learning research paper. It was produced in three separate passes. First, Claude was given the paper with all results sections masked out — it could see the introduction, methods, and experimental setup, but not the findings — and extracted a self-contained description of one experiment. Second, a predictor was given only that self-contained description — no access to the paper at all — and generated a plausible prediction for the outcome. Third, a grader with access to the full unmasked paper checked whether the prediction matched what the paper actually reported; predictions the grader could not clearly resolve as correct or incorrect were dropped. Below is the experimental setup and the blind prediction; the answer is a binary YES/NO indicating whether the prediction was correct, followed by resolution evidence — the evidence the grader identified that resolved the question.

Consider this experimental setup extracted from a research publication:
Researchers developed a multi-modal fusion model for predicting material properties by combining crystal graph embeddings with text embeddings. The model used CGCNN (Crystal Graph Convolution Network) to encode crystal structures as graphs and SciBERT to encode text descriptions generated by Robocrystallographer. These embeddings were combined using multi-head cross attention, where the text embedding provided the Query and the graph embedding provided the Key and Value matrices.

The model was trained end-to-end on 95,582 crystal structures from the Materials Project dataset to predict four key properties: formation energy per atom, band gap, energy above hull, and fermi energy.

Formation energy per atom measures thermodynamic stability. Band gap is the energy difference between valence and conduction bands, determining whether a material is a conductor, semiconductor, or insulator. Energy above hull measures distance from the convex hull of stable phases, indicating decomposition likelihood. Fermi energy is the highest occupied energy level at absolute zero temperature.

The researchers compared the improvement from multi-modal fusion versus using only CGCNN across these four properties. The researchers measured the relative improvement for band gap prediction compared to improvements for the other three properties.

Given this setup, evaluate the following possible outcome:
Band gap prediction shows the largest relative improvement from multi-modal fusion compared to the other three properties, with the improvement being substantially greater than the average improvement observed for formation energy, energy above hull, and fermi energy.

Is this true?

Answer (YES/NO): NO